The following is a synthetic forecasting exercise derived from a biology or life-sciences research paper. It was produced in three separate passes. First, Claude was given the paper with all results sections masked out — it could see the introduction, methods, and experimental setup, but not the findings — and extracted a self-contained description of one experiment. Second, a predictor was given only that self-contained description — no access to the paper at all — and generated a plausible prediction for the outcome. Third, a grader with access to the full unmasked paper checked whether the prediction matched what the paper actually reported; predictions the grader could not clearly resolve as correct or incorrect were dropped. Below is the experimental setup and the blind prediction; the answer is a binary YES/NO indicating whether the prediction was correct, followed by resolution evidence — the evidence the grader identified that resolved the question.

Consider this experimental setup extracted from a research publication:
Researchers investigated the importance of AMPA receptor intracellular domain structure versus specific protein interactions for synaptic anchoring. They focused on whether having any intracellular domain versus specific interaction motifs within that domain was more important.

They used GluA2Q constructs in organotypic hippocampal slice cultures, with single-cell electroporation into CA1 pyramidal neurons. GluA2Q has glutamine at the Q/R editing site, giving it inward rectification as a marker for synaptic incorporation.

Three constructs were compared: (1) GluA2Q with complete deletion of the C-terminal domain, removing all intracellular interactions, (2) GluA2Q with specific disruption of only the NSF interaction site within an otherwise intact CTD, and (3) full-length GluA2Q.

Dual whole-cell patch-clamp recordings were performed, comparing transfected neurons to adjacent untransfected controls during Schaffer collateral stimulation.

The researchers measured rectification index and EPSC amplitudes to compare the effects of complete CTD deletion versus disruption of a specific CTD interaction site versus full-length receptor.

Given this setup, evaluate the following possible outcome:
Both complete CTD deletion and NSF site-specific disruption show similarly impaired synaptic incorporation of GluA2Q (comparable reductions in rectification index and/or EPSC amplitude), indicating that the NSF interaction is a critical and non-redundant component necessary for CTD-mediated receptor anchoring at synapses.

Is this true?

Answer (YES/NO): NO